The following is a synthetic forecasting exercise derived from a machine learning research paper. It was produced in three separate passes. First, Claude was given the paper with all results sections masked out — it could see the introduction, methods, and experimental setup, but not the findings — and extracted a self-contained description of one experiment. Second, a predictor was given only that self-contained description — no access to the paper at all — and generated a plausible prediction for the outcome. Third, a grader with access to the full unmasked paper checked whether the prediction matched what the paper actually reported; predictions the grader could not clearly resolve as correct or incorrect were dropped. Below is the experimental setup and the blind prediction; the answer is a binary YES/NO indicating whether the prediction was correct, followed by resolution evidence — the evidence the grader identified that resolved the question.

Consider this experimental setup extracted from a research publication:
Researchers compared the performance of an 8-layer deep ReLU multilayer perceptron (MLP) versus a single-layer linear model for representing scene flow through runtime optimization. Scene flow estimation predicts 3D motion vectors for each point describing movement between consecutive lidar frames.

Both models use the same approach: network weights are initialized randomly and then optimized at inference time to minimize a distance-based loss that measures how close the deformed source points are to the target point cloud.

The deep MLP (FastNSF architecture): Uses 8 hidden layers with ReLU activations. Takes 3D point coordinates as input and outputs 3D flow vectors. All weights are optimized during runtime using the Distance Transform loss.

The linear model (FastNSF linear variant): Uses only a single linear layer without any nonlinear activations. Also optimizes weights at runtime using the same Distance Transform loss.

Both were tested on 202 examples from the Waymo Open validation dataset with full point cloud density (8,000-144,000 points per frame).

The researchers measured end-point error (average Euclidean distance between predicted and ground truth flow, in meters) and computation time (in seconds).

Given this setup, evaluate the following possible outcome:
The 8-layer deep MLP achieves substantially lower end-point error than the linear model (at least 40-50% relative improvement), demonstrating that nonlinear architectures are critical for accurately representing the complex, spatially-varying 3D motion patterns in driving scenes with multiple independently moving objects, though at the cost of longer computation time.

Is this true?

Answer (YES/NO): NO